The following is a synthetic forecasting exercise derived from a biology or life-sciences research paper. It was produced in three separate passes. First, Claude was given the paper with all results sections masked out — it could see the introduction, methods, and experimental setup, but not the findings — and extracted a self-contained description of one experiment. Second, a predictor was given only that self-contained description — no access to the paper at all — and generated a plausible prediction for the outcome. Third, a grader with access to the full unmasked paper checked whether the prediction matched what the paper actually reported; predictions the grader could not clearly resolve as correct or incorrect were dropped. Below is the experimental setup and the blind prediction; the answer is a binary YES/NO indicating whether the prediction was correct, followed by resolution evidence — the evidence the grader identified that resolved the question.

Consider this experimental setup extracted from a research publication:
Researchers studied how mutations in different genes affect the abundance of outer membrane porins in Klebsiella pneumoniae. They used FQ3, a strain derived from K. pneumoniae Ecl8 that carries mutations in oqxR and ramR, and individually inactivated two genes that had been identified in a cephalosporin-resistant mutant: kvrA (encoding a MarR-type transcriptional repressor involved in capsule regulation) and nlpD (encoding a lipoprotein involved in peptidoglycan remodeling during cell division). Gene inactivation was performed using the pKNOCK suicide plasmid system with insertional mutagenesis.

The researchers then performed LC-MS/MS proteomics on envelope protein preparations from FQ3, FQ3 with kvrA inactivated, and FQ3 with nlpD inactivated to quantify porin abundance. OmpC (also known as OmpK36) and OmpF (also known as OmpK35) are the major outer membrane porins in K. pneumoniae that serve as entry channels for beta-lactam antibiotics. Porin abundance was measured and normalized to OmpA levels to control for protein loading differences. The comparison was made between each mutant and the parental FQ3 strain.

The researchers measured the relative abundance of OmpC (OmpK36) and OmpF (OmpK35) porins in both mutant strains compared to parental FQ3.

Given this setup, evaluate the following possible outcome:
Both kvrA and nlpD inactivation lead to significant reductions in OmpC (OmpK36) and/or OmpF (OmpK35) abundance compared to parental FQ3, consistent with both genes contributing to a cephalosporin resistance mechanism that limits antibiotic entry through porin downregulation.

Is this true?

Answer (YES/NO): NO